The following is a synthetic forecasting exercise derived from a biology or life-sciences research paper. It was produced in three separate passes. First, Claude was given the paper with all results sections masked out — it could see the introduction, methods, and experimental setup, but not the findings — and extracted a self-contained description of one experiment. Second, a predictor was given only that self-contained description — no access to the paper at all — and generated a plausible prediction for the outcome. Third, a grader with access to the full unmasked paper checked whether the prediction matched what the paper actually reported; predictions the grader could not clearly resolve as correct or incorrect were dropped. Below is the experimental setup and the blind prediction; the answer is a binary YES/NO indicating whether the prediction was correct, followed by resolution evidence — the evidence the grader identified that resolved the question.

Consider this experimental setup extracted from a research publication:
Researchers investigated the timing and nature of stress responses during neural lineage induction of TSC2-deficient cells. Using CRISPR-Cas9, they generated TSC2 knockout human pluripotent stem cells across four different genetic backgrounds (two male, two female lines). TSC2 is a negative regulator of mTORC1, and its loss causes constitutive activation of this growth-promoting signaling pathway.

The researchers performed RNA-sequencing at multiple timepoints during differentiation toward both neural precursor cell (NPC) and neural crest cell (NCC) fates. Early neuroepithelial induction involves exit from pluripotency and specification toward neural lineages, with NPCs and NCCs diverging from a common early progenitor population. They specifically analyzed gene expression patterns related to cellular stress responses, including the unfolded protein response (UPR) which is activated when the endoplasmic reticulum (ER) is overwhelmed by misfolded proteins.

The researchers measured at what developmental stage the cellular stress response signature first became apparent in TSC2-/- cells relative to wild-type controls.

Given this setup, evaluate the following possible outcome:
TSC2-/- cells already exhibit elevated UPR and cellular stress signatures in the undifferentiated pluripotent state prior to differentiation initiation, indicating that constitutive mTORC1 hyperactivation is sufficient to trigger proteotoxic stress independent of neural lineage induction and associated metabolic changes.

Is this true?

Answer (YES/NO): NO